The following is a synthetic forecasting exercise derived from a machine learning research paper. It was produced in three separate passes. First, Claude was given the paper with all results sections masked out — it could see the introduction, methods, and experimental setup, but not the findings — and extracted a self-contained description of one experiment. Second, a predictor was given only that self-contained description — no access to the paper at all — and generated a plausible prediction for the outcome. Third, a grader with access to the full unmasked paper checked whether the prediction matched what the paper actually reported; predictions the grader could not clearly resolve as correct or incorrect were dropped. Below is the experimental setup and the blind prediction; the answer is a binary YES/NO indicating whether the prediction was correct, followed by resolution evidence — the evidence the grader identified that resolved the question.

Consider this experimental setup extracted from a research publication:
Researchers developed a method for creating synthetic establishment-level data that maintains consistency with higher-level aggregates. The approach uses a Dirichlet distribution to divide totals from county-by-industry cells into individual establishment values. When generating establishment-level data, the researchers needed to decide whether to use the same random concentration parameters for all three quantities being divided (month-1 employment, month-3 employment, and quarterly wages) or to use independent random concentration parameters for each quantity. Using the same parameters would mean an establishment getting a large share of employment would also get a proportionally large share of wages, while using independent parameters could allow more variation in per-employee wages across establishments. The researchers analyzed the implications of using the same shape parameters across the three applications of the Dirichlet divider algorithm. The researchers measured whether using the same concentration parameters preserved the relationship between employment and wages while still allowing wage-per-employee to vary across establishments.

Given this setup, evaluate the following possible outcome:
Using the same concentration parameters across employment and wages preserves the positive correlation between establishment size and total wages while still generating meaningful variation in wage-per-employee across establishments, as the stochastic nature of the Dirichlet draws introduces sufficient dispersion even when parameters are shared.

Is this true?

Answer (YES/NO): YES